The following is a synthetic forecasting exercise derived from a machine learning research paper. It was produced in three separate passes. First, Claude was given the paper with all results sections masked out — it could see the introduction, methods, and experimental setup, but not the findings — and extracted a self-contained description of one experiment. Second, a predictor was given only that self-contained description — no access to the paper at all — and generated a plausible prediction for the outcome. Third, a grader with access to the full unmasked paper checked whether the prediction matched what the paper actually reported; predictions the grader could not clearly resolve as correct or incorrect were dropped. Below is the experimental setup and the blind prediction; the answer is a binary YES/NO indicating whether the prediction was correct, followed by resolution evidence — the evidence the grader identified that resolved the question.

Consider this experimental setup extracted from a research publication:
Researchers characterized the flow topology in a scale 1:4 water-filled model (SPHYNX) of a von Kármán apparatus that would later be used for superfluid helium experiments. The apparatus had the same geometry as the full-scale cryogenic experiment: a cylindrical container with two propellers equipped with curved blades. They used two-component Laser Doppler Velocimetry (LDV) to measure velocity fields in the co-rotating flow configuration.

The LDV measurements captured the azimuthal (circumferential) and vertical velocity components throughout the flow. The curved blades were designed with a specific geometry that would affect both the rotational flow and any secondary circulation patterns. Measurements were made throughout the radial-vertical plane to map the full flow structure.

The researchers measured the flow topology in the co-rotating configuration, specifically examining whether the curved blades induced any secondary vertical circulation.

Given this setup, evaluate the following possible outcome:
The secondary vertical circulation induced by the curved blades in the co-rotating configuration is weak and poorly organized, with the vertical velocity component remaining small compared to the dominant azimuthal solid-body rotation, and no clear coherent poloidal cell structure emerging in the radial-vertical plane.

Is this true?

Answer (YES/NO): NO